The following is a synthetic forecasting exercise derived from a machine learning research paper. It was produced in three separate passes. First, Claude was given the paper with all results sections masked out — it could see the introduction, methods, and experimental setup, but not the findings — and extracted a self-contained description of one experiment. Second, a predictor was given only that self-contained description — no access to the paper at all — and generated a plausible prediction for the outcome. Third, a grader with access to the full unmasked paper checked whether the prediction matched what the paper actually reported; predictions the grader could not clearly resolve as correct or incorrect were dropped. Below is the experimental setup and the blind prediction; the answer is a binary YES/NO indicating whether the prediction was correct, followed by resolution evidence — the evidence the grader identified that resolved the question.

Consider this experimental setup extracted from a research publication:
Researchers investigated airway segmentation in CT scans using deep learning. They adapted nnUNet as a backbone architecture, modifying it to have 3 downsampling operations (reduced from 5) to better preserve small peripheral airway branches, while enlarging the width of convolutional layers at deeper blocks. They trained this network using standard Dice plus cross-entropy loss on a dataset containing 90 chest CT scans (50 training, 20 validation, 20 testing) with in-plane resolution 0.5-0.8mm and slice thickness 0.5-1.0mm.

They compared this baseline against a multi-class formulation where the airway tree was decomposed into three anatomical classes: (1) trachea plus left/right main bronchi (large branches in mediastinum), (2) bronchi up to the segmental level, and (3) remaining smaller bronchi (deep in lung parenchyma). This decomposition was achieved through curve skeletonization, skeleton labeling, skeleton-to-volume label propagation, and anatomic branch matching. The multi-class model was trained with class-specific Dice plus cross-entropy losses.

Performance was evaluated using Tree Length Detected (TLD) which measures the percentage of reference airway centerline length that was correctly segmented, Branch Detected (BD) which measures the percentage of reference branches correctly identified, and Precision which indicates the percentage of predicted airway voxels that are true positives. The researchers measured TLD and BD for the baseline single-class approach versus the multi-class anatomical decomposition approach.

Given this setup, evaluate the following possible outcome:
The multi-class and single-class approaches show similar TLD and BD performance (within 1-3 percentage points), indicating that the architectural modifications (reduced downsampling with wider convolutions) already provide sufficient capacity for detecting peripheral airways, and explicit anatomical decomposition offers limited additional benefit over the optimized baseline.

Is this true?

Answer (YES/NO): NO